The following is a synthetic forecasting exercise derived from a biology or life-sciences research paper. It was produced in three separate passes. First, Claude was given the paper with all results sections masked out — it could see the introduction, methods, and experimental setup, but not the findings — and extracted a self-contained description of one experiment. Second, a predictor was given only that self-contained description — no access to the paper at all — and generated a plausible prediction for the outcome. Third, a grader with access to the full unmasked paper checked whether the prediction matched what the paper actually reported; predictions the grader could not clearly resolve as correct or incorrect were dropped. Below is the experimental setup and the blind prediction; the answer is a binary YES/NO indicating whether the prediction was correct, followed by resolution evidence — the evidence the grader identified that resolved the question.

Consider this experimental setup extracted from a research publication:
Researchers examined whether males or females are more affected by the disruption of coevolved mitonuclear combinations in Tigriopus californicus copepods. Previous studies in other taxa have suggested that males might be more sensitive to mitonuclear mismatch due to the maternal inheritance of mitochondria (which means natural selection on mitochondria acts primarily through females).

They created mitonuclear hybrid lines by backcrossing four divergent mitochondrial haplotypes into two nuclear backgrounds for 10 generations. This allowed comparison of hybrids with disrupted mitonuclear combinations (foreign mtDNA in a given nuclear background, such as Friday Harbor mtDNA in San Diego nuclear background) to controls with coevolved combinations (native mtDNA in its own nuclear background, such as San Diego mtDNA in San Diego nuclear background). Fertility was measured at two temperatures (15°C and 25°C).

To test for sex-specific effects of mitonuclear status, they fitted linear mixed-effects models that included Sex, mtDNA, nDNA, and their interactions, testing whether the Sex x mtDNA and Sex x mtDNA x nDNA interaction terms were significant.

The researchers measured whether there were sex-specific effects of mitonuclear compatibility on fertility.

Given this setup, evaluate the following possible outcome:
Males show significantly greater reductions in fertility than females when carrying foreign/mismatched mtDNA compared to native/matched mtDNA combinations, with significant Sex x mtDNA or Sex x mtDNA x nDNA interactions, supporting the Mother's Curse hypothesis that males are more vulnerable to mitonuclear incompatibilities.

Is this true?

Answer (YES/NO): NO